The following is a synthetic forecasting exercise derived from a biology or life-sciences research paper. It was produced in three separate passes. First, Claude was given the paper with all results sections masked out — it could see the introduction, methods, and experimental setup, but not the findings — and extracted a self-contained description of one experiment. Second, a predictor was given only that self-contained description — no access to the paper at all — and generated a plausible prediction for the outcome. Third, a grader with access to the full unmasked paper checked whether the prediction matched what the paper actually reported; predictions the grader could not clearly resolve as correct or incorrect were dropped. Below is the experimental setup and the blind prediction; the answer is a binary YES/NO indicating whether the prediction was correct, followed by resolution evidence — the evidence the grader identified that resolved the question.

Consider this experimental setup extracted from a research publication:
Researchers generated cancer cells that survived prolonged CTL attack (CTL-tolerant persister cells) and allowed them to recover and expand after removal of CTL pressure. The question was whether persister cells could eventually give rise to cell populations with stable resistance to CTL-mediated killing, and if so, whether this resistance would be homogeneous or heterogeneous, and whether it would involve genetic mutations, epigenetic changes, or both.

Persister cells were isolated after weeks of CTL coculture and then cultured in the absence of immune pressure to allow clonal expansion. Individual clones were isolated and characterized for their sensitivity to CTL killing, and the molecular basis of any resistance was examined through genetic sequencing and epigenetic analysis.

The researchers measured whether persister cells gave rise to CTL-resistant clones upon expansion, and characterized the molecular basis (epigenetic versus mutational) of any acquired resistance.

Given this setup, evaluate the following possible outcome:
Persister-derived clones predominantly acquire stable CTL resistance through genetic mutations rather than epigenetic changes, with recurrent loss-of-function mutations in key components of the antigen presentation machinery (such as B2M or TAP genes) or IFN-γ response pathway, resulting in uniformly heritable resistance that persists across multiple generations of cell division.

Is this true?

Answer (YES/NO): NO